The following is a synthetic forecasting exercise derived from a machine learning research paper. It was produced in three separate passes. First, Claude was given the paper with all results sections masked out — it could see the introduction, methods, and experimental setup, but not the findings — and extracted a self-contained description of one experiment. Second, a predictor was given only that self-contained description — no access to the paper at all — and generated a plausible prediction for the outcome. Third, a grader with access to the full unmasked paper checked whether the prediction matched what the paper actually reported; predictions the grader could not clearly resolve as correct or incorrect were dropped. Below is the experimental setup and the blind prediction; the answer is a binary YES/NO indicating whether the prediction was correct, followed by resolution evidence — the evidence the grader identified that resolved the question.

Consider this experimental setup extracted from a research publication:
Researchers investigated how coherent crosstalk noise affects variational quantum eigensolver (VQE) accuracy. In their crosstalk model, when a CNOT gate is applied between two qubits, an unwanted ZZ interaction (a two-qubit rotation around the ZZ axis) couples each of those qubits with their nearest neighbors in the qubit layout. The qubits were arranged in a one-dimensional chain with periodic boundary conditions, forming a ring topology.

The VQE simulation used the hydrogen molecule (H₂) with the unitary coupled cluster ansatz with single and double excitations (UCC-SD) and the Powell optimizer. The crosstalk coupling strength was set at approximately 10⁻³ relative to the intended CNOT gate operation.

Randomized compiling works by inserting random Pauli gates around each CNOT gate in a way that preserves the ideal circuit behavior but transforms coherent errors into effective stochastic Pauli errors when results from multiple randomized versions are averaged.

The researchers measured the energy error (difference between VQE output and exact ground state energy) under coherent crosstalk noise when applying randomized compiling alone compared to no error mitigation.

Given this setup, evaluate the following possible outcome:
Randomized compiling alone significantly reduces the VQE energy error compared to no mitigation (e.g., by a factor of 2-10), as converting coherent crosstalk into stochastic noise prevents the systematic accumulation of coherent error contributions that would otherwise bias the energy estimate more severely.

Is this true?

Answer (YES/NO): NO